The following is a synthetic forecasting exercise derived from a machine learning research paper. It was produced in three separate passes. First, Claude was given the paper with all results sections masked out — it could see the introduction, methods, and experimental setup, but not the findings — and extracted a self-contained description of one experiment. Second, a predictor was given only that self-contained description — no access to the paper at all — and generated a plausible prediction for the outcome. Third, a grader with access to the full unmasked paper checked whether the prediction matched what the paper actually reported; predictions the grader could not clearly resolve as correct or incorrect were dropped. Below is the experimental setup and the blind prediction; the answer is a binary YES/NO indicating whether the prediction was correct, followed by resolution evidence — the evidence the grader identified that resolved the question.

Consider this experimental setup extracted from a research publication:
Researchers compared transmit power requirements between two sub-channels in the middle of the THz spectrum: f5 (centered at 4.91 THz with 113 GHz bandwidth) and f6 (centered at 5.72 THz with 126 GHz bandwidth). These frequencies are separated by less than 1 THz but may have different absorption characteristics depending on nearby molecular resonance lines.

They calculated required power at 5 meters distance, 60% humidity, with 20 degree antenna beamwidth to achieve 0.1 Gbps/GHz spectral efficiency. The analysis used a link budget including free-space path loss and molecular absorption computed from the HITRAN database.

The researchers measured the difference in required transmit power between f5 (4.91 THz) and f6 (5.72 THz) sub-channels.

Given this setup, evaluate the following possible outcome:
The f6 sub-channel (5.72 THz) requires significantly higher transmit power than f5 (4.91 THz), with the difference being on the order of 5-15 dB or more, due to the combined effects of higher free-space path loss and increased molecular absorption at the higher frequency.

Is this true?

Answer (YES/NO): YES